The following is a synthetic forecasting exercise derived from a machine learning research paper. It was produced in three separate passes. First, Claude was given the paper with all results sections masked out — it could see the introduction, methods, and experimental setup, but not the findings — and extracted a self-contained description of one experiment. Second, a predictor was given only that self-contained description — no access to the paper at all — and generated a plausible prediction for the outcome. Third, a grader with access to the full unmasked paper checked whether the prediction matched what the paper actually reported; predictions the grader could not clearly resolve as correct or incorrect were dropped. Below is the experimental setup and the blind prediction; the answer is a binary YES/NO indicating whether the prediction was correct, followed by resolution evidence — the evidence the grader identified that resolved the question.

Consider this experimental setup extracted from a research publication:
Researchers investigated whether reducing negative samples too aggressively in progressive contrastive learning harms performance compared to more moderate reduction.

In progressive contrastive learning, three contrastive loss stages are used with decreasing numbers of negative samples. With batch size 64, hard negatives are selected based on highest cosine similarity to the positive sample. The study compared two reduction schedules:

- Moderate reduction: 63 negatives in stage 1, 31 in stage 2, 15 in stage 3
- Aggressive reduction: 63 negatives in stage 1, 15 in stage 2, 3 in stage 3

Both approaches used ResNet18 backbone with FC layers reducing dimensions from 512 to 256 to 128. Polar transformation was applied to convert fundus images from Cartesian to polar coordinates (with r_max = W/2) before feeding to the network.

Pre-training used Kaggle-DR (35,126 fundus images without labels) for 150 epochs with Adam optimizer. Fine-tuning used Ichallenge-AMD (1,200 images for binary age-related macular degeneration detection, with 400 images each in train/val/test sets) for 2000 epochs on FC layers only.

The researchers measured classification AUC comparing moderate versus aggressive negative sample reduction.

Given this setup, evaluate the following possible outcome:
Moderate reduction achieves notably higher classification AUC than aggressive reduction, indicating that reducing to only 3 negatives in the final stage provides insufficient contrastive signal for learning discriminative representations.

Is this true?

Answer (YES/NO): NO